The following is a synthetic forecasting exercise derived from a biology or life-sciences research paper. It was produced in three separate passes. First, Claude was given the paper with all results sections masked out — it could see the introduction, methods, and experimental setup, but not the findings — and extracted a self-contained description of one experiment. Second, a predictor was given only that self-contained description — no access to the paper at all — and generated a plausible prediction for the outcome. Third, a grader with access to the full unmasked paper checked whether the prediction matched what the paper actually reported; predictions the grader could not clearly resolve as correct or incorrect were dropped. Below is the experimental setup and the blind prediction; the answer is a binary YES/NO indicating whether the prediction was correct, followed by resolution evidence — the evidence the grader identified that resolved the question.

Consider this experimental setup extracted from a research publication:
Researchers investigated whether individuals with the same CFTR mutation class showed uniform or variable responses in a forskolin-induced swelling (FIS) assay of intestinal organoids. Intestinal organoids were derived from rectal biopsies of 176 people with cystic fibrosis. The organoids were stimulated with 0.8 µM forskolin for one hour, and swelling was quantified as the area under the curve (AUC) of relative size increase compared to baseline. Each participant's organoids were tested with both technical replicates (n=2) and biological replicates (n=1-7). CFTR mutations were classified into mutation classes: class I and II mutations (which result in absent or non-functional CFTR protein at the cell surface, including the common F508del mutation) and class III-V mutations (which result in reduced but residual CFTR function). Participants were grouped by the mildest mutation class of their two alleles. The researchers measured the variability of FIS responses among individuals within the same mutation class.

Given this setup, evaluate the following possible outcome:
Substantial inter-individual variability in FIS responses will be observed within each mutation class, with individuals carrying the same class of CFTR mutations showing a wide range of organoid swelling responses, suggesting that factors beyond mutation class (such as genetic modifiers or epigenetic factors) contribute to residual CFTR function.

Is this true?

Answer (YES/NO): YES